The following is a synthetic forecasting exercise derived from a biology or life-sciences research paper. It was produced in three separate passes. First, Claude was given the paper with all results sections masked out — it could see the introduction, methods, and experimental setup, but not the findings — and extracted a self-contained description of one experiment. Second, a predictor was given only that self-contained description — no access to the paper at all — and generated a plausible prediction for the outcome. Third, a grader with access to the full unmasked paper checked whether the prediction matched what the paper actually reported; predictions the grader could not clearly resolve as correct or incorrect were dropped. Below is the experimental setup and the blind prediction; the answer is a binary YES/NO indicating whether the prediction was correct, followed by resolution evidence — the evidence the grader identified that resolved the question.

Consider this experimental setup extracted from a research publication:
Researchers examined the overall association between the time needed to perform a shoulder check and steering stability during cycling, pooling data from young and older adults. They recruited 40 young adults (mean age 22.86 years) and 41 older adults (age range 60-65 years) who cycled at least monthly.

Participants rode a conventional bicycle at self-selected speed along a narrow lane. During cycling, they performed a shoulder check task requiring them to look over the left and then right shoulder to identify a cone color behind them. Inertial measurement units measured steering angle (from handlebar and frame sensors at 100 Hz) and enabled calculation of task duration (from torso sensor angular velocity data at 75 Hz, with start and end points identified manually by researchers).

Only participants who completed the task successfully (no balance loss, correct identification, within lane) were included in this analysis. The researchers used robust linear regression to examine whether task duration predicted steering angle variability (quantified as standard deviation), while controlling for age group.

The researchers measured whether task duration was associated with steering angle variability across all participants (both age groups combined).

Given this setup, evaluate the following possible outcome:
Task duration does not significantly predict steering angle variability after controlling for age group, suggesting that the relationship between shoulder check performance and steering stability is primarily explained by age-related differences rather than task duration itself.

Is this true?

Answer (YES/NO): NO